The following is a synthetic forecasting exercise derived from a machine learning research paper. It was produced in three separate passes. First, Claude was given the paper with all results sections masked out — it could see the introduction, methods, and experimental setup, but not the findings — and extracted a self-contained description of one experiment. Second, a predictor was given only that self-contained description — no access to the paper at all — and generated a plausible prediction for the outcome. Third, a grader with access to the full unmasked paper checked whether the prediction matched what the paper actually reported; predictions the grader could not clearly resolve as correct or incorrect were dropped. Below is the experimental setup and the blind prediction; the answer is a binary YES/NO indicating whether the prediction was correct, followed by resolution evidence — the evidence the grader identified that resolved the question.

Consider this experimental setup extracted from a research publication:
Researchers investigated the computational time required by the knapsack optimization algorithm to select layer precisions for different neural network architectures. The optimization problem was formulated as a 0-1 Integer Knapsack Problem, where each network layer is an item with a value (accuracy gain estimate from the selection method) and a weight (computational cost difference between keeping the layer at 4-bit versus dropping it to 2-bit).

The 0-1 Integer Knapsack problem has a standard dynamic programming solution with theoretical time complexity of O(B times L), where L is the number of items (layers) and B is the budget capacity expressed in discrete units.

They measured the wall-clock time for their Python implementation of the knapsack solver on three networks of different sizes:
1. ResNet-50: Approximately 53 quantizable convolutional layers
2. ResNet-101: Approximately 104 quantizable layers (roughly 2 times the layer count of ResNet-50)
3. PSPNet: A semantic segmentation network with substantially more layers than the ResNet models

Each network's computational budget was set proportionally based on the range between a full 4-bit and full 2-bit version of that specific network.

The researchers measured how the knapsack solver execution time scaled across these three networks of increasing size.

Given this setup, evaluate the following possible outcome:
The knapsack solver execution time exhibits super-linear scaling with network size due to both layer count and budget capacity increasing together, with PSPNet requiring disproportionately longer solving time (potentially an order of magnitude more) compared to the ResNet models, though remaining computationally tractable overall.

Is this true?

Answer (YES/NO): NO